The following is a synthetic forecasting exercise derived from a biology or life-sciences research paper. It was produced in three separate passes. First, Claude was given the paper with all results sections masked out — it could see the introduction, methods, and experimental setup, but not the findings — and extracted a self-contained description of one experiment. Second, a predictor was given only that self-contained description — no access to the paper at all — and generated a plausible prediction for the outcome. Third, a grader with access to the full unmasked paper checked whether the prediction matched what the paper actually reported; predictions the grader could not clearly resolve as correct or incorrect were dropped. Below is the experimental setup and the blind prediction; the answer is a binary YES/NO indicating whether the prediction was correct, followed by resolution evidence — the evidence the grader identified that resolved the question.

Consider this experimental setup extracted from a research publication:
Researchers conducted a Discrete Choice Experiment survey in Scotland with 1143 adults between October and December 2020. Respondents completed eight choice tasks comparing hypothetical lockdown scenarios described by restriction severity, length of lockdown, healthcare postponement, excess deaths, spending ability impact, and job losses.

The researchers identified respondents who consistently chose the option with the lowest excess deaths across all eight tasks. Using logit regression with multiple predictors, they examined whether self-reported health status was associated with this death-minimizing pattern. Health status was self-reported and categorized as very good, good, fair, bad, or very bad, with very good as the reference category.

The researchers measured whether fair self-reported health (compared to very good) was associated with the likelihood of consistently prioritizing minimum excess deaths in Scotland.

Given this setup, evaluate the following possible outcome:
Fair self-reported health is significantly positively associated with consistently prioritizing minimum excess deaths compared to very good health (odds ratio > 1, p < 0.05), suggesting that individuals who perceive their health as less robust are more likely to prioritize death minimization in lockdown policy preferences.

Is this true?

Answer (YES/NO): YES